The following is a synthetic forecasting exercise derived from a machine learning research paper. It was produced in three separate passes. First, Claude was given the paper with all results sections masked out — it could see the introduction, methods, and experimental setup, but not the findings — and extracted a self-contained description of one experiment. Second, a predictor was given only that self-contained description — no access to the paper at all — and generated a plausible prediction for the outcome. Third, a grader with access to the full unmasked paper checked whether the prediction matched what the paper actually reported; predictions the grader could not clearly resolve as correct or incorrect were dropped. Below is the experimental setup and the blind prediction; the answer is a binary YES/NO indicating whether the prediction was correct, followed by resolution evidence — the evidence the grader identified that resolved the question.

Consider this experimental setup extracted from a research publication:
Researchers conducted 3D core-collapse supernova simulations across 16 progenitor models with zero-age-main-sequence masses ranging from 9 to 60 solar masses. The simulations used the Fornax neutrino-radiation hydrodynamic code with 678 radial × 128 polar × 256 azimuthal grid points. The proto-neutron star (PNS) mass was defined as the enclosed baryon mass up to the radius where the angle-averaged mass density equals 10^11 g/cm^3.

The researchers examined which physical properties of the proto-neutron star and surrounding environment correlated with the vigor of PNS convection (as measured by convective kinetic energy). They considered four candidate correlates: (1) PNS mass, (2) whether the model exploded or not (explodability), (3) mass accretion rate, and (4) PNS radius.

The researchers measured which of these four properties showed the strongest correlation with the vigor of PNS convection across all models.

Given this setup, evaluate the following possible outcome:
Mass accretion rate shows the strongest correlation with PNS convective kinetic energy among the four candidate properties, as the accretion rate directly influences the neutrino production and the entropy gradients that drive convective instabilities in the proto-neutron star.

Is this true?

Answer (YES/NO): NO